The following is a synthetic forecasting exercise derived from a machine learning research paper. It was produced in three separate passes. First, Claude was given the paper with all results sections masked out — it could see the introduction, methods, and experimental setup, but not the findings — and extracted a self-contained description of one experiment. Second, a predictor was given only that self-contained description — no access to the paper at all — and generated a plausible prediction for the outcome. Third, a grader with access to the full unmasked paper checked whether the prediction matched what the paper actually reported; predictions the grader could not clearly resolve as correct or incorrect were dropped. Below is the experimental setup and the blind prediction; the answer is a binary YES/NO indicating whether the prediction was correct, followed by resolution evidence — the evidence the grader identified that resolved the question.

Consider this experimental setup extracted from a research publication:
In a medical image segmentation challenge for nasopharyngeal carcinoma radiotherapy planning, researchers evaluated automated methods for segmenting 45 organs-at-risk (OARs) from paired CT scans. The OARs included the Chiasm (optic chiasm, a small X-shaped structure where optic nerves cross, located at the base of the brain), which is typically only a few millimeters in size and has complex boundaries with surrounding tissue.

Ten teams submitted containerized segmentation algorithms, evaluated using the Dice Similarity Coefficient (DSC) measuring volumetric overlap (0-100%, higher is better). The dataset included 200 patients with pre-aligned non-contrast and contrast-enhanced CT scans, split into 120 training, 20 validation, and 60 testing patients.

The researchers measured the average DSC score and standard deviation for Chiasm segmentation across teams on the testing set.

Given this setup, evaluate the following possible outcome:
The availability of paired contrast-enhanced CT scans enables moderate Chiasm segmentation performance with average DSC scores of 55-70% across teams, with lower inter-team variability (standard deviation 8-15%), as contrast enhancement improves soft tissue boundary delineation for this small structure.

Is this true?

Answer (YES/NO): NO